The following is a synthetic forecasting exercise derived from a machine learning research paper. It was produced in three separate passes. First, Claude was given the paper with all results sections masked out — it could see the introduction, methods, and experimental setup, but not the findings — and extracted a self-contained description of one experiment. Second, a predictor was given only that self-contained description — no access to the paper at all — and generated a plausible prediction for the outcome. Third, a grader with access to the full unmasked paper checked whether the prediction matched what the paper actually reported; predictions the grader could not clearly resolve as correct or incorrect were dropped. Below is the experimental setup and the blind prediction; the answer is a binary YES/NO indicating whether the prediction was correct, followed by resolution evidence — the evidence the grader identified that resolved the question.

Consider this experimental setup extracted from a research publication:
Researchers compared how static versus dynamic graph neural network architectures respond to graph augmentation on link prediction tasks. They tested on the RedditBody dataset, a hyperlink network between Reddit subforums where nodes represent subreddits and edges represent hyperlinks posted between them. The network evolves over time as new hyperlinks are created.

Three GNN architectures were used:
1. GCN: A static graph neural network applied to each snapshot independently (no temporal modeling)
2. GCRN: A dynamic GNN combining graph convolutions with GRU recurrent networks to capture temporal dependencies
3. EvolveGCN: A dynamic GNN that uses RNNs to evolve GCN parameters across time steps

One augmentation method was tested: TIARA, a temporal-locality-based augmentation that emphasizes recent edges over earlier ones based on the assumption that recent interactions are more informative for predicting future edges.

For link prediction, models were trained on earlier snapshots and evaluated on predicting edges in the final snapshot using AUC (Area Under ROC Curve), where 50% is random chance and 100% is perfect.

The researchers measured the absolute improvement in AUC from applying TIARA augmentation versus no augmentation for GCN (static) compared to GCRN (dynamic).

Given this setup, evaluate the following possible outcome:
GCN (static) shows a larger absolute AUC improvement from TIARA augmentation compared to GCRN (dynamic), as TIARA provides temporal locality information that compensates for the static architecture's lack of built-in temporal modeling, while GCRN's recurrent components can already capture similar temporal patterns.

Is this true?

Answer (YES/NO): YES